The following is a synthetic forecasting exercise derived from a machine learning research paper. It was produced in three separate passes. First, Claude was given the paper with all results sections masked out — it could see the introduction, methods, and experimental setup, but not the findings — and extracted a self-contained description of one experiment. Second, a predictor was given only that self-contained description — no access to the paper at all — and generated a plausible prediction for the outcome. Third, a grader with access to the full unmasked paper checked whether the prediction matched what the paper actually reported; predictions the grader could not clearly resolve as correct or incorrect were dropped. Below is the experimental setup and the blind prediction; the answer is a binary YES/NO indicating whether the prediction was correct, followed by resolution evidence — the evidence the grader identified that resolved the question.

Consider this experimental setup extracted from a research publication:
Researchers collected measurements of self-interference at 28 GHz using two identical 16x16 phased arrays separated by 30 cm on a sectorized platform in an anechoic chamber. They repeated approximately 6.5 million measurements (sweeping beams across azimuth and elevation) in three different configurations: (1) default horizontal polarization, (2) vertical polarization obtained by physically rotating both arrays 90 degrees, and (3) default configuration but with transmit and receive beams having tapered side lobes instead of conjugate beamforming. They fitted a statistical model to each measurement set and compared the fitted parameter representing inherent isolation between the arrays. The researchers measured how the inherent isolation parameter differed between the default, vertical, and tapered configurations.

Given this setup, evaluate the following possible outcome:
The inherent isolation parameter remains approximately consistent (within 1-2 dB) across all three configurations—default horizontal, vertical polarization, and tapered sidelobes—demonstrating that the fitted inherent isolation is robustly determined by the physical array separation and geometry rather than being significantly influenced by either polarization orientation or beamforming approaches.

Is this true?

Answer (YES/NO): NO